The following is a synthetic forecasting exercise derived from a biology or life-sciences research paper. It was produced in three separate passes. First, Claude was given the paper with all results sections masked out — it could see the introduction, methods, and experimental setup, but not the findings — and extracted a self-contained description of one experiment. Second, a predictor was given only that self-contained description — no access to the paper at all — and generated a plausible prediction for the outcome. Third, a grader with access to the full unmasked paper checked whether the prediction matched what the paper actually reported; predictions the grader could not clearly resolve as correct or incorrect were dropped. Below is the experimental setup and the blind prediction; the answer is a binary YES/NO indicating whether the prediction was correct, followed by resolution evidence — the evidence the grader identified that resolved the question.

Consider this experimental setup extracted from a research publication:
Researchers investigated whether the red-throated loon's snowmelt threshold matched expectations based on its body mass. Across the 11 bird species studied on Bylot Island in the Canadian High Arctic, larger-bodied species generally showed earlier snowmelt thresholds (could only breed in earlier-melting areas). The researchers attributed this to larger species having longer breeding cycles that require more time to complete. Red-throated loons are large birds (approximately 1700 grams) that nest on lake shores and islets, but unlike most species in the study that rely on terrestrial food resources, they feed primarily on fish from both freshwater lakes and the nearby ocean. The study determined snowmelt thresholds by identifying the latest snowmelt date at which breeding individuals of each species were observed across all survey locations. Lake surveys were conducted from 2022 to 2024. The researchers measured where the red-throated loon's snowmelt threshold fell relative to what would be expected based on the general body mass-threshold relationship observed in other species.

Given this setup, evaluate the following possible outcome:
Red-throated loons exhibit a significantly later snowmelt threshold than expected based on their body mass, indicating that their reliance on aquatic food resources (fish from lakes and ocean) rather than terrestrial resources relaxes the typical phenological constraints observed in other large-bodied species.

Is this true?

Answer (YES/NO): YES